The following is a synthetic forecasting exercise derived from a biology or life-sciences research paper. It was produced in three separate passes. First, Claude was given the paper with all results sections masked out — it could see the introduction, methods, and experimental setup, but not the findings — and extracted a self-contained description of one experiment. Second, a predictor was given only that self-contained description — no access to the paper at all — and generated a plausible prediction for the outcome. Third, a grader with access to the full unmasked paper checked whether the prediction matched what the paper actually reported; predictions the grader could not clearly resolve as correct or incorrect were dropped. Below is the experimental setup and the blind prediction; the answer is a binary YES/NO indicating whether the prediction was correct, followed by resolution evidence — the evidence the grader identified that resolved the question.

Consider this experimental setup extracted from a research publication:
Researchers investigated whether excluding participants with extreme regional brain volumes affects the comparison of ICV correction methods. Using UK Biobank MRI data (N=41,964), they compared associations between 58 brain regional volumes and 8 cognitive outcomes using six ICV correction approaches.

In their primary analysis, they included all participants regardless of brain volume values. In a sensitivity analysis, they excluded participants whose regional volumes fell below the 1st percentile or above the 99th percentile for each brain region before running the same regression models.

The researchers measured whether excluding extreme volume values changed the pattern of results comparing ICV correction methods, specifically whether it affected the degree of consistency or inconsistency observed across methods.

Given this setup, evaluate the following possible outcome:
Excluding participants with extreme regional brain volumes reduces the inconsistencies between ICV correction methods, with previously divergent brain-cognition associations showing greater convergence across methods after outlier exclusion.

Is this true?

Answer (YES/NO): NO